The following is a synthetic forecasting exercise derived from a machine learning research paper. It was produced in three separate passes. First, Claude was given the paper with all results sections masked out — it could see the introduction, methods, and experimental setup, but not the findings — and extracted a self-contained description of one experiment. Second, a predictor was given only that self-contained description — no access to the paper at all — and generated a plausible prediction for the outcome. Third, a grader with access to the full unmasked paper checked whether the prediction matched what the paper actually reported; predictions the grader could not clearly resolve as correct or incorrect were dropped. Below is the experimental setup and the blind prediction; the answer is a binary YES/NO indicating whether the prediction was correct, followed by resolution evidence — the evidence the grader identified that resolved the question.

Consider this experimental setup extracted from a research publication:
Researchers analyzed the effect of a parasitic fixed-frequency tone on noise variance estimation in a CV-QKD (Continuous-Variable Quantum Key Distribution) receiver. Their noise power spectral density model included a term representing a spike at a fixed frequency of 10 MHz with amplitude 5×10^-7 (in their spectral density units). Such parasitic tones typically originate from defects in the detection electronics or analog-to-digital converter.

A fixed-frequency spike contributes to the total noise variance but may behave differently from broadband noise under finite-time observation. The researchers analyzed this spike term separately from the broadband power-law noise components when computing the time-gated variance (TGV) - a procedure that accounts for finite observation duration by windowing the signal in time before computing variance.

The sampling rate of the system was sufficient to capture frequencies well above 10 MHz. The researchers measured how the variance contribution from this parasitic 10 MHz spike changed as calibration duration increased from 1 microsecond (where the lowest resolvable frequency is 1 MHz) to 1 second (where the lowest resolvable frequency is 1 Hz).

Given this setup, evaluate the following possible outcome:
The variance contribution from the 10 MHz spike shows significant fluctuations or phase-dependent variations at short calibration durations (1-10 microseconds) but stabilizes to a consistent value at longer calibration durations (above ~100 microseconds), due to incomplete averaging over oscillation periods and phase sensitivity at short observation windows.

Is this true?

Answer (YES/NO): NO